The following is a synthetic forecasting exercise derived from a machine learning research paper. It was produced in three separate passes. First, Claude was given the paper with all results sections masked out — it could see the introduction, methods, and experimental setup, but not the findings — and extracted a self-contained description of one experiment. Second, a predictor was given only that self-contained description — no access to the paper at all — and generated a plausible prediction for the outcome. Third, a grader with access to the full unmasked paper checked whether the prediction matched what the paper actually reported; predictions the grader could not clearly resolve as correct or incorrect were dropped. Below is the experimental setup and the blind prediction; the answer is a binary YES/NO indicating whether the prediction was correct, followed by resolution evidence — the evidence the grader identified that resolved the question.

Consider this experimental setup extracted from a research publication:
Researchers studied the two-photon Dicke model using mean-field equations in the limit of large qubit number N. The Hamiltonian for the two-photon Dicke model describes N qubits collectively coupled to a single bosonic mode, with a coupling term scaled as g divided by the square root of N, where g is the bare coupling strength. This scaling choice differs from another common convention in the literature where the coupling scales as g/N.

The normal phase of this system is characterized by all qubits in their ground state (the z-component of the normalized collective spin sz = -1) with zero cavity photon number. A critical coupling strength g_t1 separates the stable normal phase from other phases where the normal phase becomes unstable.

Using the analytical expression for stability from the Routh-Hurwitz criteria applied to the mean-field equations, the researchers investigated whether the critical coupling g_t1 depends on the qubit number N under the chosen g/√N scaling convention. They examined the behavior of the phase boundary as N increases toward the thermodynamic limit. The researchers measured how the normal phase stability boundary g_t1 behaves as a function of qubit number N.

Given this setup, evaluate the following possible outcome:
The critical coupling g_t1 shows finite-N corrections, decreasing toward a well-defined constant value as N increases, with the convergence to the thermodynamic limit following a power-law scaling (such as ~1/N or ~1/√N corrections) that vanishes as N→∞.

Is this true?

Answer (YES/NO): NO